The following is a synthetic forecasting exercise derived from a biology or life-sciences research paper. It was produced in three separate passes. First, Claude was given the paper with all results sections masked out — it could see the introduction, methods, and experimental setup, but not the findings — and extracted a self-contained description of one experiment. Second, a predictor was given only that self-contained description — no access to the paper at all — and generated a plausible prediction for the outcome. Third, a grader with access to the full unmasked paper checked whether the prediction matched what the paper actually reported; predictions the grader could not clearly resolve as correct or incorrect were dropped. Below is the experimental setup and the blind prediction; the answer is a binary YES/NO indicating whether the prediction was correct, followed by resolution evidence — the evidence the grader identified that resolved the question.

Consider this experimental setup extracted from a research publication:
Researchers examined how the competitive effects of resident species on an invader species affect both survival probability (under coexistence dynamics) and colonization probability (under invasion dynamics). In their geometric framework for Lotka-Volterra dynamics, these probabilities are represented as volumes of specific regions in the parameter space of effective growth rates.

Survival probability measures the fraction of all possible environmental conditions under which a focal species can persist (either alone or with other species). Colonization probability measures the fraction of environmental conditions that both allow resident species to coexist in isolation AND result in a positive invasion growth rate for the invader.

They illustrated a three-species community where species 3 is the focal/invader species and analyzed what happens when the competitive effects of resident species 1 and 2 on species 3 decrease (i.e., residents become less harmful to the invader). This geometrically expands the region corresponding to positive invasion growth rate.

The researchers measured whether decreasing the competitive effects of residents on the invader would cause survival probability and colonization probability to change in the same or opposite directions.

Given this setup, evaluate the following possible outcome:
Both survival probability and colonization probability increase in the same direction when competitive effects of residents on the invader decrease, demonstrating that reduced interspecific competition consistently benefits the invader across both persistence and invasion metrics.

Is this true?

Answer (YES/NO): YES